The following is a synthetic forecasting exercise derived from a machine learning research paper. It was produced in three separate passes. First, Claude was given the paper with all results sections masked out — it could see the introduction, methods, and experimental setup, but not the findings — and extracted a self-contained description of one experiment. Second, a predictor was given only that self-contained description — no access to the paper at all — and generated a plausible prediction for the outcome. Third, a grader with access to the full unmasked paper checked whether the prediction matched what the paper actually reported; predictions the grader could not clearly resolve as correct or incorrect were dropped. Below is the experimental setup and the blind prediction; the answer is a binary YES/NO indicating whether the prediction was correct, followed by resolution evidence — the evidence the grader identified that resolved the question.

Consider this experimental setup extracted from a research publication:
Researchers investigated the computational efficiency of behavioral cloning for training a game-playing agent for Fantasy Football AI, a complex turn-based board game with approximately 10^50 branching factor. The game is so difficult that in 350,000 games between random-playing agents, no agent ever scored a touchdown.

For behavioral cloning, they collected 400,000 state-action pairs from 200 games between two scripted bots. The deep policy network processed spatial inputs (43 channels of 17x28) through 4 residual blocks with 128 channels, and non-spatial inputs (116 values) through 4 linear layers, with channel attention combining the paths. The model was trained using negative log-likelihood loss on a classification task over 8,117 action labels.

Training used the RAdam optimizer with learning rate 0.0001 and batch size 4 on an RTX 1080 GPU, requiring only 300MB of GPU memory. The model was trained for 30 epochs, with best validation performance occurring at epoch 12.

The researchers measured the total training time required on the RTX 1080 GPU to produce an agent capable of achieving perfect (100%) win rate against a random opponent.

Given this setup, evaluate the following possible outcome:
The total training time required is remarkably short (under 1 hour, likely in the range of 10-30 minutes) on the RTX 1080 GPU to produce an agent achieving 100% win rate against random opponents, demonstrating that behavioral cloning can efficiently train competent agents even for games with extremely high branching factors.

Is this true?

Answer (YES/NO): NO